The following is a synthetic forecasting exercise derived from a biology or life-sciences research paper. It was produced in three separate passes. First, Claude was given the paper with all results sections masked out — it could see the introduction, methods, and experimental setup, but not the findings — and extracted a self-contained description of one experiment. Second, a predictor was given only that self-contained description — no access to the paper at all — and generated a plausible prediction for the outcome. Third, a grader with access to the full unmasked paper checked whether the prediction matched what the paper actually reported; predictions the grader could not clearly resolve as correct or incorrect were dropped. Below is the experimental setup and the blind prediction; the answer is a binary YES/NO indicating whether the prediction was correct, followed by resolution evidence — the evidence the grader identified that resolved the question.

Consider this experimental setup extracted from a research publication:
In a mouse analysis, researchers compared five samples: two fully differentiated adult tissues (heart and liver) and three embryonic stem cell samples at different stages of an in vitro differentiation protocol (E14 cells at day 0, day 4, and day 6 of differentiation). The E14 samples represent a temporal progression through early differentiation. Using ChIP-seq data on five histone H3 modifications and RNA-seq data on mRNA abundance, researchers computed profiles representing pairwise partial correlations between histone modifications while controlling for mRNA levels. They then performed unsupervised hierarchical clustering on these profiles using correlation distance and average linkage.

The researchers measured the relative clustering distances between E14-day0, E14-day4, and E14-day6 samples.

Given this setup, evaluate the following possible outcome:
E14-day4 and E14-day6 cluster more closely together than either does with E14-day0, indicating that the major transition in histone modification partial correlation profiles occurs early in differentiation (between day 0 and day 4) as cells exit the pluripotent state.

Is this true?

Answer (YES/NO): YES